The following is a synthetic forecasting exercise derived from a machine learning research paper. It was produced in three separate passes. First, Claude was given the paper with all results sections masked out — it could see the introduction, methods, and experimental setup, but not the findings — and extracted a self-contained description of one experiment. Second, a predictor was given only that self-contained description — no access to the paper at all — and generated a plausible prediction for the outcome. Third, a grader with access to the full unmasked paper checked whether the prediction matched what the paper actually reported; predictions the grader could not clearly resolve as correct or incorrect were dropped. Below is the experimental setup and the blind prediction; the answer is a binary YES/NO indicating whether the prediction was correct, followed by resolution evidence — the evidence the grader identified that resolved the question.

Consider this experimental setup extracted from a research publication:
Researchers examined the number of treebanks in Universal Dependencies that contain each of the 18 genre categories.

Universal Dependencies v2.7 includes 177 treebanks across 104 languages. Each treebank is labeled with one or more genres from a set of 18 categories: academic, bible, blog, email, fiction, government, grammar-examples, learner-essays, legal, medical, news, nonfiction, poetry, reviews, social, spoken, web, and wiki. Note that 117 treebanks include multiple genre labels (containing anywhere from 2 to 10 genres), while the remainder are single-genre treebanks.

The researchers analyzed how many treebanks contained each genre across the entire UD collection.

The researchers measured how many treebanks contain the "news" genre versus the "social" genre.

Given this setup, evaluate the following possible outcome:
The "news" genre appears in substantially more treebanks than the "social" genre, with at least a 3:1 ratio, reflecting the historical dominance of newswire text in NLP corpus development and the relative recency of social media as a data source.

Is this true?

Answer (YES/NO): YES